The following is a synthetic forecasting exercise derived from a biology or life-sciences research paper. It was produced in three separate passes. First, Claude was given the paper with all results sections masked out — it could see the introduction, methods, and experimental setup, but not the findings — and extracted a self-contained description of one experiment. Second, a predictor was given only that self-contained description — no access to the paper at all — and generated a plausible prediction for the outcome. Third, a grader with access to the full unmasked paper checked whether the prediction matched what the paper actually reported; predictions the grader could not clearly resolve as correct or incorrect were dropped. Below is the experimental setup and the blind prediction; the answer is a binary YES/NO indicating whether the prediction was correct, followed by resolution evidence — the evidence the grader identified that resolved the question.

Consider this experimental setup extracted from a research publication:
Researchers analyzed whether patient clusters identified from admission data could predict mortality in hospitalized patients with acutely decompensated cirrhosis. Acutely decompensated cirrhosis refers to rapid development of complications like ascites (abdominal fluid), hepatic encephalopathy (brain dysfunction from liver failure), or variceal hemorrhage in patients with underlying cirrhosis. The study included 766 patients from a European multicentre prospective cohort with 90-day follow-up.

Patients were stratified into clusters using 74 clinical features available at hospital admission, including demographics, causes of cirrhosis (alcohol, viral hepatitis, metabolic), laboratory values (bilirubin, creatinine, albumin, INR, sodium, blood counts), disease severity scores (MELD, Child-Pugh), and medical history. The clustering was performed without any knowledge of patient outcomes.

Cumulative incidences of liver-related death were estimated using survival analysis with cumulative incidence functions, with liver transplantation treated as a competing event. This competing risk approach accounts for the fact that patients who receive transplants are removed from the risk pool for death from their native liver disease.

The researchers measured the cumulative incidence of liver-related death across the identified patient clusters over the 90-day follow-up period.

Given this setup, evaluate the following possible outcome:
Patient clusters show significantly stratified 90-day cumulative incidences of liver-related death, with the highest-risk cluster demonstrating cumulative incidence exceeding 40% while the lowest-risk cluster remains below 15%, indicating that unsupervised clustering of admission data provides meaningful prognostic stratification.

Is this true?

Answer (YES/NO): NO